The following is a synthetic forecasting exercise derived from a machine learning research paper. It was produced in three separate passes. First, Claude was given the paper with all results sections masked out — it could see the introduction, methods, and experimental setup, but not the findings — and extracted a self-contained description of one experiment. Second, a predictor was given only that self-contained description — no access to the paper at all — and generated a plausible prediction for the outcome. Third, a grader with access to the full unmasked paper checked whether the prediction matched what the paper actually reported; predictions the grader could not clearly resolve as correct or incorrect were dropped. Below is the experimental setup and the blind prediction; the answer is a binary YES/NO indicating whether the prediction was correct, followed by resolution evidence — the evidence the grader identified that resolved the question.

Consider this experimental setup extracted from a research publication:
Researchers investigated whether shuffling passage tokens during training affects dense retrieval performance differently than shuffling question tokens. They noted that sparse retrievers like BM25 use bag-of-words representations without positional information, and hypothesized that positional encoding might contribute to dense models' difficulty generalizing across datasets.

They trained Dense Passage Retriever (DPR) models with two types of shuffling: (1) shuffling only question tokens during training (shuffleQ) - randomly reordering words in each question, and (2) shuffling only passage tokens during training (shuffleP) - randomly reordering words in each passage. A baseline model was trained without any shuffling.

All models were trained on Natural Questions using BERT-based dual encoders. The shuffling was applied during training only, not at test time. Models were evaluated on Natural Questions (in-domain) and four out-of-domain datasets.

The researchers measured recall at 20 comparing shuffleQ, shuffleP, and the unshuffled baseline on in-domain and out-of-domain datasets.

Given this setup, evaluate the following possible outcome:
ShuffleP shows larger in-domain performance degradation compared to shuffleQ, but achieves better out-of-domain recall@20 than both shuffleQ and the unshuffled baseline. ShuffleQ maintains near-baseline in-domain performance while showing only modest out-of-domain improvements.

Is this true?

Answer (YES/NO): NO